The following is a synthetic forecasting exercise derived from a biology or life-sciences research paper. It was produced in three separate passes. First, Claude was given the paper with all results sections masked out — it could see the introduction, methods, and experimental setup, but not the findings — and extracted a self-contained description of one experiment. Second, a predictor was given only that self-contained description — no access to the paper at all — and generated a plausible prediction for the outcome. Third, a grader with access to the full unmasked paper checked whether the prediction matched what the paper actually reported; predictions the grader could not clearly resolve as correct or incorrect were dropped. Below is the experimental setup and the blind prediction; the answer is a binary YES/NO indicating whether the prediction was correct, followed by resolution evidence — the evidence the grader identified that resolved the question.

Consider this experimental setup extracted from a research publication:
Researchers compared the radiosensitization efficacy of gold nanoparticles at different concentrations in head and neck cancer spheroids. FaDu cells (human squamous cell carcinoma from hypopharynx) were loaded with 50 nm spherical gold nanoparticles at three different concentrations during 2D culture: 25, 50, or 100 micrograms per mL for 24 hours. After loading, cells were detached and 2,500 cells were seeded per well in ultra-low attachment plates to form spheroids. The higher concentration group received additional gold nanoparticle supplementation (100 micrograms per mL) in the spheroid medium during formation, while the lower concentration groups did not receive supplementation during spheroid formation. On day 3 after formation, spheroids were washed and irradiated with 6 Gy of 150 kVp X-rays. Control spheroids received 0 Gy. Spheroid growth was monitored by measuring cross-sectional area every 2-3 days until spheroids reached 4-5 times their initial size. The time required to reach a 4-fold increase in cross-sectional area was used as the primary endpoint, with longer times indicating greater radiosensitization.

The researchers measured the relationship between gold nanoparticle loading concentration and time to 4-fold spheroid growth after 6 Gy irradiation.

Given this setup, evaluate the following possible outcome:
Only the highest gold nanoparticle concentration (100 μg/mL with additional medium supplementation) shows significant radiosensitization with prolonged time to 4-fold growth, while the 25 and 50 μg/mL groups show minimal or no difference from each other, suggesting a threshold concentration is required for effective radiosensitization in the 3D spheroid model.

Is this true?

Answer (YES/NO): NO